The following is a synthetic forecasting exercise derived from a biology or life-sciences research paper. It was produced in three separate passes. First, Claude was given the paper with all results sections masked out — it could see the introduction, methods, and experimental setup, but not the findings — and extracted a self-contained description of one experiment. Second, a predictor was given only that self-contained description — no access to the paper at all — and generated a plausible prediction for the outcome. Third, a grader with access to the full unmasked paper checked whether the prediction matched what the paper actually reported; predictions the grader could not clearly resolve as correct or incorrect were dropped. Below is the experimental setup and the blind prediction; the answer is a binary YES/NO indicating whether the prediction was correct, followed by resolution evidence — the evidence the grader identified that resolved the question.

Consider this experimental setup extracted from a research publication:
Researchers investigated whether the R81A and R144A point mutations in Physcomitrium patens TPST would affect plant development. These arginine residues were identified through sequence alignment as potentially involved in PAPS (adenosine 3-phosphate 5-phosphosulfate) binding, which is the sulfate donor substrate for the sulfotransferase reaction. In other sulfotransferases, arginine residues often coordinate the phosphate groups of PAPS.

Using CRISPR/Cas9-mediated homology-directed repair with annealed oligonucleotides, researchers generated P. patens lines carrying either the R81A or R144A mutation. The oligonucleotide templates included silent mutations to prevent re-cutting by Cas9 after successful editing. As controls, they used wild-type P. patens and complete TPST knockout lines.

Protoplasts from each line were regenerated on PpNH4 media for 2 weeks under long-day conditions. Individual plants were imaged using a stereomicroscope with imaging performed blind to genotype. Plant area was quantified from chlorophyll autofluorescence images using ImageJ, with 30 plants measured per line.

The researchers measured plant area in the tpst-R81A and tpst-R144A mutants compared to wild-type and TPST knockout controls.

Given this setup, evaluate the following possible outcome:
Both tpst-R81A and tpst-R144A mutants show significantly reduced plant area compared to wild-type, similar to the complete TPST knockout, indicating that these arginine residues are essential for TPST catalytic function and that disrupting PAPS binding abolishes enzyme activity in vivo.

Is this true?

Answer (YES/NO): YES